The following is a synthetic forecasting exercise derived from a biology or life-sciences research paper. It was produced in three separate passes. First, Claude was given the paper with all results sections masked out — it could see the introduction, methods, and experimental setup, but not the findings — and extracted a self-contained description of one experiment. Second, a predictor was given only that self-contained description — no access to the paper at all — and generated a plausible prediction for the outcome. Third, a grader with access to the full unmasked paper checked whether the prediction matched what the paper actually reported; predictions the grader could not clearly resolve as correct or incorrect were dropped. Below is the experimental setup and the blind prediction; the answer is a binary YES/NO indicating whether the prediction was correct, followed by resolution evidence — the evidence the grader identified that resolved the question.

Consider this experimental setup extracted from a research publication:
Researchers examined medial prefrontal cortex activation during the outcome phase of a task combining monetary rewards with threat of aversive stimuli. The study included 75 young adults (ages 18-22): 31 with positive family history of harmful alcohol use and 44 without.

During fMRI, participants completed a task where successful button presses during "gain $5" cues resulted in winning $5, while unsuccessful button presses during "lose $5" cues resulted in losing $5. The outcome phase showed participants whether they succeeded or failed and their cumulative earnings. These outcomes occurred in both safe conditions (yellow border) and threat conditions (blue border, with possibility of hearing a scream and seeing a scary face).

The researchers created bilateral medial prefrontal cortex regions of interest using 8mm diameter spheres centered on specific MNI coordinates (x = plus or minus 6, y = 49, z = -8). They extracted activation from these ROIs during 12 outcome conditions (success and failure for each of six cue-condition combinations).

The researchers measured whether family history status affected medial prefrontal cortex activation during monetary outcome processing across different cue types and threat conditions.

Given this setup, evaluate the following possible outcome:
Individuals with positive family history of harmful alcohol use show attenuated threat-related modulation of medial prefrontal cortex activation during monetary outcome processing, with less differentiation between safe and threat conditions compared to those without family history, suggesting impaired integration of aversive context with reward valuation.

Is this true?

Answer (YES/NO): NO